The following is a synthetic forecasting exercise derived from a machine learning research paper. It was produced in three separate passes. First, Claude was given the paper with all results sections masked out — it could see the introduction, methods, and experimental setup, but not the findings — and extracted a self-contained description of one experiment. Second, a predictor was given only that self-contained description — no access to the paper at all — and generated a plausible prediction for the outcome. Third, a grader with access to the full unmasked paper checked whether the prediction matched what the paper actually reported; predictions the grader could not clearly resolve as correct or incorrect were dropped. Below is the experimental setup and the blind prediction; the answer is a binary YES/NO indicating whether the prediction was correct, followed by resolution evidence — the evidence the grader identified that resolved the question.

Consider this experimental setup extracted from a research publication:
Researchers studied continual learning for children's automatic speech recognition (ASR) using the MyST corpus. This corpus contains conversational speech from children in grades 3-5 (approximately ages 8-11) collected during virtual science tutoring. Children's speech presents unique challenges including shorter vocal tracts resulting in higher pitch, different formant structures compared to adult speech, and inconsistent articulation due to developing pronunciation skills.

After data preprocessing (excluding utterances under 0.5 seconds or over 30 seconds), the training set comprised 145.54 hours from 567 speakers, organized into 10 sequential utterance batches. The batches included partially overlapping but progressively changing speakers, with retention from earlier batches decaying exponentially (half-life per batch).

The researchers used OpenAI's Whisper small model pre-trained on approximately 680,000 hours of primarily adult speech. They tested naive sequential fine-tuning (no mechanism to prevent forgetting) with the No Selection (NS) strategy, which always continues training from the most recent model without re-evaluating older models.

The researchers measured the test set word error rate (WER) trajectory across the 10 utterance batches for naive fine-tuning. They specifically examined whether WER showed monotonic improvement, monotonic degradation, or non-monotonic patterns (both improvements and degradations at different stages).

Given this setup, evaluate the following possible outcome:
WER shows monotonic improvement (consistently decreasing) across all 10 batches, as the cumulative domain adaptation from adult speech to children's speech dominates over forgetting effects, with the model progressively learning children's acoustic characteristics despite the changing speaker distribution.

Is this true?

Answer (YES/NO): NO